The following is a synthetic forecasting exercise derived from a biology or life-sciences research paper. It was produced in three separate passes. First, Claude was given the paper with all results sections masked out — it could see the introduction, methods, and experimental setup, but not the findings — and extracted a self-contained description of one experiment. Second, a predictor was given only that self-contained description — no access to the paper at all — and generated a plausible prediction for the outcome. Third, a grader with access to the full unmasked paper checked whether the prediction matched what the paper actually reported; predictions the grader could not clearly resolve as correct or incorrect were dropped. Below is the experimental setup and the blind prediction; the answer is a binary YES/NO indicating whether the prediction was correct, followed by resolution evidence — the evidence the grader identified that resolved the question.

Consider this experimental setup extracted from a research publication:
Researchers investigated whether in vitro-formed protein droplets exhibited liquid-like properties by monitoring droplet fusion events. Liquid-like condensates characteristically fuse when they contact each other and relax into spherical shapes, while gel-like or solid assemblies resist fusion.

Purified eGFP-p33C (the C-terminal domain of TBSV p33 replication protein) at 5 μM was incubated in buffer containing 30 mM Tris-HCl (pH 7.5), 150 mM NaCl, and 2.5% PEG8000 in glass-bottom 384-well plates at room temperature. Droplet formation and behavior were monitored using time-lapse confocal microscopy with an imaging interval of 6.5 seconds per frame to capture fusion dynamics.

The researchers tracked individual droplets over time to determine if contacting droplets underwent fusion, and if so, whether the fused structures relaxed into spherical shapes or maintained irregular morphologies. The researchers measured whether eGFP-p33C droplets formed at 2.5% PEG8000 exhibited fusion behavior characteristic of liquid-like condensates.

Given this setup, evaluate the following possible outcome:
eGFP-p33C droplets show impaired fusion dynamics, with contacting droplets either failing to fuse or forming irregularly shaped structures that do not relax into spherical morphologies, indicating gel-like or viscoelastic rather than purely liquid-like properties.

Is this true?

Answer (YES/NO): YES